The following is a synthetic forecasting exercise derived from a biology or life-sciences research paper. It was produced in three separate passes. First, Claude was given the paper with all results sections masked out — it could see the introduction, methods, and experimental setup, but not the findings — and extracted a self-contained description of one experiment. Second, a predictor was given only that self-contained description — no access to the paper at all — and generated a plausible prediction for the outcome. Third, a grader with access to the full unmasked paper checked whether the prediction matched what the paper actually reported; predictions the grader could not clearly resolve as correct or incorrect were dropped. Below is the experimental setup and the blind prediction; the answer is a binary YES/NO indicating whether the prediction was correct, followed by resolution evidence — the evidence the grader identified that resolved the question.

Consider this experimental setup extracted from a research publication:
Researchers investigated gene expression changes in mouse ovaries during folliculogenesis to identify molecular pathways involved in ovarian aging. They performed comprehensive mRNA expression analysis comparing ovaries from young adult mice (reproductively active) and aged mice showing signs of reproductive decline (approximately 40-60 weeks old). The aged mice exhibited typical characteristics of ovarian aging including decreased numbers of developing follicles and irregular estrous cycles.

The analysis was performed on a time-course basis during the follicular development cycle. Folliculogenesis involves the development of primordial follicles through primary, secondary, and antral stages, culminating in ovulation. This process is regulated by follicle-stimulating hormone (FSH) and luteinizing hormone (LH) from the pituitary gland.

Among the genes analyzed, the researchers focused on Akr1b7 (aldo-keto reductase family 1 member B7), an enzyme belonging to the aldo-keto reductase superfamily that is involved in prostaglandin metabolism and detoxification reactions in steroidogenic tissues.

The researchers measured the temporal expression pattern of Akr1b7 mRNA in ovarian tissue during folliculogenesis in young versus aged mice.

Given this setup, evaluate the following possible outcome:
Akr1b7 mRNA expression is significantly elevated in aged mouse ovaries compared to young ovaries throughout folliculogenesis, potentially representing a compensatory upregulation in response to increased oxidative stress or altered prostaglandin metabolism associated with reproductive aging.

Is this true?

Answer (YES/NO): NO